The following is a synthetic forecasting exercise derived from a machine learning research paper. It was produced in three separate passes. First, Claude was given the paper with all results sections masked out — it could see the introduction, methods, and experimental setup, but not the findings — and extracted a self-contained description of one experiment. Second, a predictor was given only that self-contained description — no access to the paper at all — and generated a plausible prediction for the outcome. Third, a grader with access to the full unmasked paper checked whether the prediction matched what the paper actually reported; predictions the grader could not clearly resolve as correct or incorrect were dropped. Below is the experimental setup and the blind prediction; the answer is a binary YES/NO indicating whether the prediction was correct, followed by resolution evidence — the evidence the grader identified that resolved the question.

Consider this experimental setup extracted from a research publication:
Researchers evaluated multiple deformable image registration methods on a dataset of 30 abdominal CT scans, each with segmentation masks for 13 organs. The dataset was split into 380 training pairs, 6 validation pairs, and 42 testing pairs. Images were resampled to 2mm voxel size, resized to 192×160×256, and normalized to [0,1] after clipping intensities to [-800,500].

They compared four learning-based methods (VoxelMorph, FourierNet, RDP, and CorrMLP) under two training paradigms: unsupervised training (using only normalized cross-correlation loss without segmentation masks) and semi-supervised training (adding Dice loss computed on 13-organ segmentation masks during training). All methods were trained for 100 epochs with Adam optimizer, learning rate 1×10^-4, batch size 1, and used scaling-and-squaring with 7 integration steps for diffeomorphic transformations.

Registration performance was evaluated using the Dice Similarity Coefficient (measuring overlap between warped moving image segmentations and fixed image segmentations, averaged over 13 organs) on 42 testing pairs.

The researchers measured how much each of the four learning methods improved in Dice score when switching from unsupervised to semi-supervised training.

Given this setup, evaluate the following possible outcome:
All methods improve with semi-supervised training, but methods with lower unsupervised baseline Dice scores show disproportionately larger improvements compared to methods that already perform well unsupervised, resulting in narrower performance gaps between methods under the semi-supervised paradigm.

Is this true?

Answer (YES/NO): NO